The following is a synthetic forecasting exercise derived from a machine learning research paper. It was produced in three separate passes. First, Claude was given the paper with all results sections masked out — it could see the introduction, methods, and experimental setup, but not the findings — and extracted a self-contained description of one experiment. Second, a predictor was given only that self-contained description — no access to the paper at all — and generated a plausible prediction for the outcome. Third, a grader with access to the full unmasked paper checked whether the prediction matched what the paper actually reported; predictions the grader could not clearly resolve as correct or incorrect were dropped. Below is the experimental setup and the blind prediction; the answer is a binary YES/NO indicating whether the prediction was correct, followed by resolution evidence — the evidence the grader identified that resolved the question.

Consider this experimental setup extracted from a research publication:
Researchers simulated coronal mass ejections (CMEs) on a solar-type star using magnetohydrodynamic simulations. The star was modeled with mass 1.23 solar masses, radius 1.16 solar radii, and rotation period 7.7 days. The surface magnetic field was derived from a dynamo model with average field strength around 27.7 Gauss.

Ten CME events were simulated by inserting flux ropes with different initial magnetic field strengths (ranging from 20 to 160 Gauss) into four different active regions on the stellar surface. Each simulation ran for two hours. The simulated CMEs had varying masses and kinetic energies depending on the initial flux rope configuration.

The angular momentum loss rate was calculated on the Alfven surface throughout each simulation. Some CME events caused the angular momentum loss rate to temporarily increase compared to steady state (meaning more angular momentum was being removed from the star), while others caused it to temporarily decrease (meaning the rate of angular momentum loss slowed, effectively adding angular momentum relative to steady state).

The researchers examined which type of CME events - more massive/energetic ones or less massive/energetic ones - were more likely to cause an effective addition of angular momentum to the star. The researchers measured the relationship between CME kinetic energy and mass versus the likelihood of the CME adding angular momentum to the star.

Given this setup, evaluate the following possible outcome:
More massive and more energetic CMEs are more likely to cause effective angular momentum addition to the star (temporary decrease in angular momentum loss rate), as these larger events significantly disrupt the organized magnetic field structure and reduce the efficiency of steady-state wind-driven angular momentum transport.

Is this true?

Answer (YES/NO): YES